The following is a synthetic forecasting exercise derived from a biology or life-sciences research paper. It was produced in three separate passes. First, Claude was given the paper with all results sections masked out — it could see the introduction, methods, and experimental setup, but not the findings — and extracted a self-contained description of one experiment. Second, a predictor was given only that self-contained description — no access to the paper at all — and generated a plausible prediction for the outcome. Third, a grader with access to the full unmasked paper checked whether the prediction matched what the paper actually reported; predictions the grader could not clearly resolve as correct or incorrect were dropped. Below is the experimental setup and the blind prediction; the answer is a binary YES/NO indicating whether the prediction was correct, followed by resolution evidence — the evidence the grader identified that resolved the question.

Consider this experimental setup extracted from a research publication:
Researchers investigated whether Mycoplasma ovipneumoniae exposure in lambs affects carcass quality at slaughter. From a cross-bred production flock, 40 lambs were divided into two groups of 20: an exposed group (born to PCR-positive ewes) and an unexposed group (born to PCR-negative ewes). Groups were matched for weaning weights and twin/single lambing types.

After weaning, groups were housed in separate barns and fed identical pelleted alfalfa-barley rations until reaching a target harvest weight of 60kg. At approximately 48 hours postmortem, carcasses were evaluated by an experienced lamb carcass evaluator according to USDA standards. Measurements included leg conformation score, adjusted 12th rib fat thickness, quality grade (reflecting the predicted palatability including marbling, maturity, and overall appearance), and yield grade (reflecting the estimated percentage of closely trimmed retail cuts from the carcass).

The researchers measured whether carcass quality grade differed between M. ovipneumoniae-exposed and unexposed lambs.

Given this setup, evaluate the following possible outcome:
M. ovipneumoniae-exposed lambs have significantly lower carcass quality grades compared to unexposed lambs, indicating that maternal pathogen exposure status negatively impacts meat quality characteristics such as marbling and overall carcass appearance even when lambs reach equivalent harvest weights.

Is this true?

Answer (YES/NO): NO